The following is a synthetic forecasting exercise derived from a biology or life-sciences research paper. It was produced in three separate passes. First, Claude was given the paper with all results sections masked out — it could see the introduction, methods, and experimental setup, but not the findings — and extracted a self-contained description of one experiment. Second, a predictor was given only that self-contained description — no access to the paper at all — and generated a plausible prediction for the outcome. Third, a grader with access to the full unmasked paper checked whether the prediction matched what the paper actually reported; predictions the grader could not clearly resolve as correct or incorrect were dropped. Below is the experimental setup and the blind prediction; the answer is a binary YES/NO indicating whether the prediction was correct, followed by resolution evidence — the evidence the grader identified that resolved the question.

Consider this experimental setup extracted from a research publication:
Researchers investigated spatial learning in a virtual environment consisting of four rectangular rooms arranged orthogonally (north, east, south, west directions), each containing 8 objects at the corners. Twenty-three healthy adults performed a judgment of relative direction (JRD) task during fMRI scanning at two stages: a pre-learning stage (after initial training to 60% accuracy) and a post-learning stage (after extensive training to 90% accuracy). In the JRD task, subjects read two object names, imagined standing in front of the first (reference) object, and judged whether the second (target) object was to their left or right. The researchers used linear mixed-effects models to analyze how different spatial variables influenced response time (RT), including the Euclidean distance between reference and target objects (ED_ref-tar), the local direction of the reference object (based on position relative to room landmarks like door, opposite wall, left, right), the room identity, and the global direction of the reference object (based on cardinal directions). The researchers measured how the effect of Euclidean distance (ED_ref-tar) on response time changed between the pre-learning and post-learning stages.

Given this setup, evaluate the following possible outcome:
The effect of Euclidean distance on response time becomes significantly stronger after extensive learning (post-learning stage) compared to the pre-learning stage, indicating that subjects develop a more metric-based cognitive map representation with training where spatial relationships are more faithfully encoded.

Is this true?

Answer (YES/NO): YES